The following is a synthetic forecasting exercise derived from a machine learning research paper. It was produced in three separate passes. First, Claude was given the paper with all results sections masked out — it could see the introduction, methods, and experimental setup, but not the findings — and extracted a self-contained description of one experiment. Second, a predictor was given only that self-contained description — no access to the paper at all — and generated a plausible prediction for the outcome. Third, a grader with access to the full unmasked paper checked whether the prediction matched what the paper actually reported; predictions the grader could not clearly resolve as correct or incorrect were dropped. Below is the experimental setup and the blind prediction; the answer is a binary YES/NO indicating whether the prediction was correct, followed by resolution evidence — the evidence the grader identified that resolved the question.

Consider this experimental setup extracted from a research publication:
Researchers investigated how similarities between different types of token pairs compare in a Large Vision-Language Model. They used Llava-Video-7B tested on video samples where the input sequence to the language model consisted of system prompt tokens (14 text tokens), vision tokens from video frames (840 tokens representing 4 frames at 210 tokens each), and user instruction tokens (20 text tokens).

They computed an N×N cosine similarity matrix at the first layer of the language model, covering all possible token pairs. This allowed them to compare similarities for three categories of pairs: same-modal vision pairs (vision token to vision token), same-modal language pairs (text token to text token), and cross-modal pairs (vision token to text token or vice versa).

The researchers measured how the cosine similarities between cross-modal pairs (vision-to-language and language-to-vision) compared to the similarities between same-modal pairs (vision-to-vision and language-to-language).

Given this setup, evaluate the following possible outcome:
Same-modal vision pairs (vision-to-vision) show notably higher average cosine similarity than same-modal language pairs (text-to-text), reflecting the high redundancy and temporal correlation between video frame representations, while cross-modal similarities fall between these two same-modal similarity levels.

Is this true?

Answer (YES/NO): NO